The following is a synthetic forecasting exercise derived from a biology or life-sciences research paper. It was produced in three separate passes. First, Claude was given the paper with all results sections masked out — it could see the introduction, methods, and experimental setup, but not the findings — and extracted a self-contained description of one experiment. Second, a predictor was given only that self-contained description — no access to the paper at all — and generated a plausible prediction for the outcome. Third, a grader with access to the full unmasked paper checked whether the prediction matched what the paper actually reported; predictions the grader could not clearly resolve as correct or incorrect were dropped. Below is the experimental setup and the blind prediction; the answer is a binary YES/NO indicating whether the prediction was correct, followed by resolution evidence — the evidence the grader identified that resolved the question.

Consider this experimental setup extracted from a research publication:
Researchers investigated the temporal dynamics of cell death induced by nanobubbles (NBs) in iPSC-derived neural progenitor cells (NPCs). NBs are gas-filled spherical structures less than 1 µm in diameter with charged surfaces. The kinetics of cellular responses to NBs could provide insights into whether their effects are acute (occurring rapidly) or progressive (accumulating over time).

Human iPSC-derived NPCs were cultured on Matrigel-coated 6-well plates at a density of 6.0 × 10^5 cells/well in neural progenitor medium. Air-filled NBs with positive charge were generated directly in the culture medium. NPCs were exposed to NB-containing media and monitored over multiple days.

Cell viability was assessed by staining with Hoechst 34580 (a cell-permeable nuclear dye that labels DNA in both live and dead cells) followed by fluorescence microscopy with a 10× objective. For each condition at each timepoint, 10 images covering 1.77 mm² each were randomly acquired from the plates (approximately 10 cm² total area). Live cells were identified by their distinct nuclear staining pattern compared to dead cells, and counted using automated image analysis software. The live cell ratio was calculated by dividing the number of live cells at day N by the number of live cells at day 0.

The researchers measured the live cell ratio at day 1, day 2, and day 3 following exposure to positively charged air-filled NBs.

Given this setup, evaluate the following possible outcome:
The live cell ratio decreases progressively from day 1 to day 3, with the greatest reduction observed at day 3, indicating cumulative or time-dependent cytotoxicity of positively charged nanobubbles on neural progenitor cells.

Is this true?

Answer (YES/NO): YES